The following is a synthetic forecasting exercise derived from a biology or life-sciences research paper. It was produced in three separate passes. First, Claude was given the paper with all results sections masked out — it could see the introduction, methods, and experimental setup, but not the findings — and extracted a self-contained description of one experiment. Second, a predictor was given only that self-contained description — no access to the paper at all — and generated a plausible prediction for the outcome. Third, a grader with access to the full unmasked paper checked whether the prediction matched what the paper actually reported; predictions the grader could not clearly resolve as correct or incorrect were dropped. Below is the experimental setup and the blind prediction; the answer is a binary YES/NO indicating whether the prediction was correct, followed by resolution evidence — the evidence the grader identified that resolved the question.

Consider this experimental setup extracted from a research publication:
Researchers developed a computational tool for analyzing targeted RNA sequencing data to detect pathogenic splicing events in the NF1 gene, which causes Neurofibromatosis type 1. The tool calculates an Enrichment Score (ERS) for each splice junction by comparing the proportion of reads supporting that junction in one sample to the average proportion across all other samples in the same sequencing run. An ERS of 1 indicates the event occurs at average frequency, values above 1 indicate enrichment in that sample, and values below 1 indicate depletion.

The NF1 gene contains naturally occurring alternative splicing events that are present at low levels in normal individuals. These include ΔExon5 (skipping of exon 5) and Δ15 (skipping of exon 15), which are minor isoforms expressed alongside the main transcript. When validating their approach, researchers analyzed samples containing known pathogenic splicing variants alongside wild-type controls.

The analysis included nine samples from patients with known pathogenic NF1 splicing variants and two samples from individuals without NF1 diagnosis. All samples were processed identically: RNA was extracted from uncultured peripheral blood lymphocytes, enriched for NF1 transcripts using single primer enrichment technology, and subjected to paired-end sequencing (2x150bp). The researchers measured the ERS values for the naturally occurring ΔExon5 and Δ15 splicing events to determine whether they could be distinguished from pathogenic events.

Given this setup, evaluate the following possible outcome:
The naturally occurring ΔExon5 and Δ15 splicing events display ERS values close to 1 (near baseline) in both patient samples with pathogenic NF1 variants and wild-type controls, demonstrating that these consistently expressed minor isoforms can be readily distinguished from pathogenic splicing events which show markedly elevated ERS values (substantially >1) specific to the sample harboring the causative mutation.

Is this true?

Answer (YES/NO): NO